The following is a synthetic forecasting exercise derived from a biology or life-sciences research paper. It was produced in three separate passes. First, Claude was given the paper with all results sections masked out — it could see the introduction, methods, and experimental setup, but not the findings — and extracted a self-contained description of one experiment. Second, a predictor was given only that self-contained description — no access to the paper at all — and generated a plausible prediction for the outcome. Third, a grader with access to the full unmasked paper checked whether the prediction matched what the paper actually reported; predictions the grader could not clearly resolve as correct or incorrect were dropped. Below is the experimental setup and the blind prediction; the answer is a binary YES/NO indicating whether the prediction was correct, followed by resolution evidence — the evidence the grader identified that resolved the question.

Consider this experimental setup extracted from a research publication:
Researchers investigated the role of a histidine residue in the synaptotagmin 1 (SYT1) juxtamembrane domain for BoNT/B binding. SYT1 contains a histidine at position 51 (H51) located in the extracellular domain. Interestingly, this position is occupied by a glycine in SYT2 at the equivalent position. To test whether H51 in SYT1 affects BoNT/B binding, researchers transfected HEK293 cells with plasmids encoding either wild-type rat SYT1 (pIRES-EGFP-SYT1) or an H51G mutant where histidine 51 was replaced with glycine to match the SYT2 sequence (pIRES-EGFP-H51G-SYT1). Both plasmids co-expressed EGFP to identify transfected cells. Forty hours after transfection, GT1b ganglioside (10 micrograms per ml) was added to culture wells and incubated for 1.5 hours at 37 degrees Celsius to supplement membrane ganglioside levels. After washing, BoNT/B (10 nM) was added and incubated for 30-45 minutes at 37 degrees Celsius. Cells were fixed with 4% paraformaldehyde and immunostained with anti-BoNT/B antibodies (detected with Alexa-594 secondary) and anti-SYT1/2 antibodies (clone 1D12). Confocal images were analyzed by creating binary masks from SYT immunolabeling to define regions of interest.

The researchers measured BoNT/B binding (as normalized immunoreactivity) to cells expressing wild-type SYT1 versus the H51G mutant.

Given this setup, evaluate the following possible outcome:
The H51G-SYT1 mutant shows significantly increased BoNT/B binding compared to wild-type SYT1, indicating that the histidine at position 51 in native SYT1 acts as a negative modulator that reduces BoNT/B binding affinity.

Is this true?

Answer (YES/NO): NO